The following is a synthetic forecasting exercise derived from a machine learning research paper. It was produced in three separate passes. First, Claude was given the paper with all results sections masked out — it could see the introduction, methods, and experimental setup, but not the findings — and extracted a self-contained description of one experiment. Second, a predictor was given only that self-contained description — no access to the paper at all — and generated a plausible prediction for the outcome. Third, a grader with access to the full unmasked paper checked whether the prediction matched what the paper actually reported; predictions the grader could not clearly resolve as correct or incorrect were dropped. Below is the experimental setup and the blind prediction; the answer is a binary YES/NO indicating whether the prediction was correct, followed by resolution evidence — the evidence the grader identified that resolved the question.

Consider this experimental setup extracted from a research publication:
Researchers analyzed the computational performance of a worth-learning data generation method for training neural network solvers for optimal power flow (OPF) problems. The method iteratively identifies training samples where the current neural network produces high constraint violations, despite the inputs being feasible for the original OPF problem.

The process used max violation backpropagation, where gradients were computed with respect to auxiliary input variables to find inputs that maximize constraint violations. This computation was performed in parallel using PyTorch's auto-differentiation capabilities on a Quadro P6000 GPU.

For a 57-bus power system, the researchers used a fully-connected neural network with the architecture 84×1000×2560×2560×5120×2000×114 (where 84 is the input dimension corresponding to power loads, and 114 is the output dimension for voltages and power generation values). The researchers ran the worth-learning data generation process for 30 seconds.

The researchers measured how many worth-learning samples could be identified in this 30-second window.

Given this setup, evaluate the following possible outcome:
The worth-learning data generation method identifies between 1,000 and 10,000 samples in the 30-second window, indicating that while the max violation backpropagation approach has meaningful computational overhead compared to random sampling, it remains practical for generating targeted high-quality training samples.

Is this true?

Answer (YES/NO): NO